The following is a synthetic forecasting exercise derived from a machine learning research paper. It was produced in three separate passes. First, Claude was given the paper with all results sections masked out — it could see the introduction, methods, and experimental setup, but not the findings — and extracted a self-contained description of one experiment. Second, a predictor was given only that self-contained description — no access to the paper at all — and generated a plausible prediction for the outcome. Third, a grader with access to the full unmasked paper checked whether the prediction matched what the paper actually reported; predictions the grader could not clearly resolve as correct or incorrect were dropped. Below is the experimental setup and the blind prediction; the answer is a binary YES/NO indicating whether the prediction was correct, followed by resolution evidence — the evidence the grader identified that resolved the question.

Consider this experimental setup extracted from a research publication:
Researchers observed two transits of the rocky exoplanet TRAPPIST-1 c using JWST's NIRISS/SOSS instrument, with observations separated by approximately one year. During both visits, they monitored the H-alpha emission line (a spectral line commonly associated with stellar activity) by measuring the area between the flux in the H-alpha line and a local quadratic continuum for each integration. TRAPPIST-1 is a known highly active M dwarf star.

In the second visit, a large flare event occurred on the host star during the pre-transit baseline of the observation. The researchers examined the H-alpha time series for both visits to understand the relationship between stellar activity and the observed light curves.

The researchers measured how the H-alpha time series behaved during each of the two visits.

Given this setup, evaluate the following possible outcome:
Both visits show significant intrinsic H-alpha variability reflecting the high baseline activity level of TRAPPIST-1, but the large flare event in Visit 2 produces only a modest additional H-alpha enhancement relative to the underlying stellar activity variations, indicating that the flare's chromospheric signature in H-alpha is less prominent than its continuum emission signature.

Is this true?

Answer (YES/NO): NO